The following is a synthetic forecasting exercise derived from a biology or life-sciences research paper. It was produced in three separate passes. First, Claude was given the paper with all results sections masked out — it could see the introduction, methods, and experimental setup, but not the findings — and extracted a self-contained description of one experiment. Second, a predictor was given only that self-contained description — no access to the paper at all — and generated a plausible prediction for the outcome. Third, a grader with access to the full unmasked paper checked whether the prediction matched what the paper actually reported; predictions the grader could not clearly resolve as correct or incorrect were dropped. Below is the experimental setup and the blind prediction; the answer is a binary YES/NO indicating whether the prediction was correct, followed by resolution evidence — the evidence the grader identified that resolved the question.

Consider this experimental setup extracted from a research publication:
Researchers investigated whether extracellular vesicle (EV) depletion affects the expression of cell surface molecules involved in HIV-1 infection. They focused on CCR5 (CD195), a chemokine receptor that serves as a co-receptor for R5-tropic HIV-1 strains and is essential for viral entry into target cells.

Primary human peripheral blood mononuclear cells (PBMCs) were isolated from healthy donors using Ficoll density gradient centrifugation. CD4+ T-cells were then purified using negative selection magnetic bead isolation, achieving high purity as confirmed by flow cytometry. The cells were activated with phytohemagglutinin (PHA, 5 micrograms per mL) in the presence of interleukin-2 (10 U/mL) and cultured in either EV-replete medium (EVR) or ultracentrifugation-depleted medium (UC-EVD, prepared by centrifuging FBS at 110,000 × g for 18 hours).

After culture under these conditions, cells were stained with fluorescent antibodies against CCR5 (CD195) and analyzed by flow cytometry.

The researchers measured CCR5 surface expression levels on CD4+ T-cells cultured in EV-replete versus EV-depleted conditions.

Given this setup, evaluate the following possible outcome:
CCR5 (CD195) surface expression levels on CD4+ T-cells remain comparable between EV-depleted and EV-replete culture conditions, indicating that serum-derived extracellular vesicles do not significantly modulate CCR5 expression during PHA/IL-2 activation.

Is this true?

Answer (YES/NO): NO